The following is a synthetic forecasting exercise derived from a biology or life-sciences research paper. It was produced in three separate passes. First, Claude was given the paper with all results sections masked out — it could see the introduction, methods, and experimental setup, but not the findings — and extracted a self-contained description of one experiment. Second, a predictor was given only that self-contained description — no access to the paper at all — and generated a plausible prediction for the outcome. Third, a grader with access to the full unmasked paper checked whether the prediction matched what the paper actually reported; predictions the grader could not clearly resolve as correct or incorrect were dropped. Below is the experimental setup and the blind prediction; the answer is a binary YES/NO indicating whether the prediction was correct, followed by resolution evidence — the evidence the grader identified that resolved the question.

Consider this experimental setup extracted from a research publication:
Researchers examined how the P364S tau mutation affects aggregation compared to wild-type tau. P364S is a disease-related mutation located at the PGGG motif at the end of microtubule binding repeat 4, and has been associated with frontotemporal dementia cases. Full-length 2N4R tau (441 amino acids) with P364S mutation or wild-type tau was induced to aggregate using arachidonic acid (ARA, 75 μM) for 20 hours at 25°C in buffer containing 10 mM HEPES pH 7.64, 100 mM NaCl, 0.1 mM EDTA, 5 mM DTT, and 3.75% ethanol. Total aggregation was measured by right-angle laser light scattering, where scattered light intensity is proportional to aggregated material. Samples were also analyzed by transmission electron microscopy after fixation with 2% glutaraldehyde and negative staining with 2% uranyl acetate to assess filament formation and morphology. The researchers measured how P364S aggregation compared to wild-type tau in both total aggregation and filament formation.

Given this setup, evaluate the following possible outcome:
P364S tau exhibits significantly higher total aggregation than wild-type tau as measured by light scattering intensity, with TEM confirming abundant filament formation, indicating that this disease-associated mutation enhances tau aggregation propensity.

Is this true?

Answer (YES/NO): NO